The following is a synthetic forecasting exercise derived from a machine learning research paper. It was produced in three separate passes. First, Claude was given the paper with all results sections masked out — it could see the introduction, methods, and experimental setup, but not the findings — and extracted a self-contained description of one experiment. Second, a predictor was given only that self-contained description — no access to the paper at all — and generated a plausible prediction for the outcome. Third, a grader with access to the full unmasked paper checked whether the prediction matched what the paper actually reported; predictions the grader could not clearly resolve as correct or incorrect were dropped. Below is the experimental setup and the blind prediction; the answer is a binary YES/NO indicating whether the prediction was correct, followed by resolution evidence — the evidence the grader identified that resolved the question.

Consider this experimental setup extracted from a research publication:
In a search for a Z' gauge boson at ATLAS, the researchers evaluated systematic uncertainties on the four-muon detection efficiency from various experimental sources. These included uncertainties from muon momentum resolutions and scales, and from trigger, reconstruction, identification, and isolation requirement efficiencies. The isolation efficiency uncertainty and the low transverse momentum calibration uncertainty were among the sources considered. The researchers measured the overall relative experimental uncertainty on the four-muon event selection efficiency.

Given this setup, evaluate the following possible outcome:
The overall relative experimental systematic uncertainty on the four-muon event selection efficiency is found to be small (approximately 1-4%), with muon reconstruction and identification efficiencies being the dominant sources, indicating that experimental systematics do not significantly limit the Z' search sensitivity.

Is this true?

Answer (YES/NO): NO